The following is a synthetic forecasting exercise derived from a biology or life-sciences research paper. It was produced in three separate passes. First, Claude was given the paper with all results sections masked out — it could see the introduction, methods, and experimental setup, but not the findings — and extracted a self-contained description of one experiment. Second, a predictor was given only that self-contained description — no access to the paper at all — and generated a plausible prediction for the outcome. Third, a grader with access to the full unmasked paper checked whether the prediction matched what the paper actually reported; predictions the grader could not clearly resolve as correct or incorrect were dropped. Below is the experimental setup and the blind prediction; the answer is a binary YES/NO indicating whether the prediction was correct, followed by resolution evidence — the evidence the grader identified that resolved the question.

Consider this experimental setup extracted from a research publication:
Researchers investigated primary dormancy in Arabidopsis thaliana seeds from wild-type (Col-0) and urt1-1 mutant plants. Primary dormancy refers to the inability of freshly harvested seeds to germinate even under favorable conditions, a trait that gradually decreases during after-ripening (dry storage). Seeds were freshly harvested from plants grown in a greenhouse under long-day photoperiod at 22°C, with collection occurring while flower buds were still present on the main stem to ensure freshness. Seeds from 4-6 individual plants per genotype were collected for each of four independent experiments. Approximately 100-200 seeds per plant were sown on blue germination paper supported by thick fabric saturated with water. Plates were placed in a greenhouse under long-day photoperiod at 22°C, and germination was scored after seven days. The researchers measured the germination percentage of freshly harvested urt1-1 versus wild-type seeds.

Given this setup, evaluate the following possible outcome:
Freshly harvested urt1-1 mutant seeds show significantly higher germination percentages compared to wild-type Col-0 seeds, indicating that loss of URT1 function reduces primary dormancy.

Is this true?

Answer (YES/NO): YES